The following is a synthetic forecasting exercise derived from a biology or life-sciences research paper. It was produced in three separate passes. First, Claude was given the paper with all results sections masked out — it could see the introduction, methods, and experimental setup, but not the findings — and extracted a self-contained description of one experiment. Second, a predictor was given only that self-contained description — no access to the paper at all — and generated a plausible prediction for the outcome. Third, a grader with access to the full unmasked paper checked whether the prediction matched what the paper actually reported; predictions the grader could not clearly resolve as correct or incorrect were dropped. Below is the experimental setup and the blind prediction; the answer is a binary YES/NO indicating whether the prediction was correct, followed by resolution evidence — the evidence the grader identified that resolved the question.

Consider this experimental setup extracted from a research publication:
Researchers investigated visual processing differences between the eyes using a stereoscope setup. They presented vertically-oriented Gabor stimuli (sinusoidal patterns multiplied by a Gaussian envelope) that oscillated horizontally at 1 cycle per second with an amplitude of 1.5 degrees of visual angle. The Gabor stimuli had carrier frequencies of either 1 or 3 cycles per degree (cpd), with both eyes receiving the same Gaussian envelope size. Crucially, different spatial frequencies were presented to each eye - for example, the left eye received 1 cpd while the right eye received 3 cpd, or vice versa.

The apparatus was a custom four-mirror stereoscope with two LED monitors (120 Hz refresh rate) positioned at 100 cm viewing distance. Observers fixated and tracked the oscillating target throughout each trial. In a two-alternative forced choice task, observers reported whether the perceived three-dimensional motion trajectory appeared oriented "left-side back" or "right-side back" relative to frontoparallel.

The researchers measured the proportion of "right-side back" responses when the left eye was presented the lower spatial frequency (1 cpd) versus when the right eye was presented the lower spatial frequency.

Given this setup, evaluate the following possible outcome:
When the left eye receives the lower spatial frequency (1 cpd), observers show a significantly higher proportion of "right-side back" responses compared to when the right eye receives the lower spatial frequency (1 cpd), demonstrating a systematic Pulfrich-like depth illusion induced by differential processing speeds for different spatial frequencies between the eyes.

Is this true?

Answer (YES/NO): NO